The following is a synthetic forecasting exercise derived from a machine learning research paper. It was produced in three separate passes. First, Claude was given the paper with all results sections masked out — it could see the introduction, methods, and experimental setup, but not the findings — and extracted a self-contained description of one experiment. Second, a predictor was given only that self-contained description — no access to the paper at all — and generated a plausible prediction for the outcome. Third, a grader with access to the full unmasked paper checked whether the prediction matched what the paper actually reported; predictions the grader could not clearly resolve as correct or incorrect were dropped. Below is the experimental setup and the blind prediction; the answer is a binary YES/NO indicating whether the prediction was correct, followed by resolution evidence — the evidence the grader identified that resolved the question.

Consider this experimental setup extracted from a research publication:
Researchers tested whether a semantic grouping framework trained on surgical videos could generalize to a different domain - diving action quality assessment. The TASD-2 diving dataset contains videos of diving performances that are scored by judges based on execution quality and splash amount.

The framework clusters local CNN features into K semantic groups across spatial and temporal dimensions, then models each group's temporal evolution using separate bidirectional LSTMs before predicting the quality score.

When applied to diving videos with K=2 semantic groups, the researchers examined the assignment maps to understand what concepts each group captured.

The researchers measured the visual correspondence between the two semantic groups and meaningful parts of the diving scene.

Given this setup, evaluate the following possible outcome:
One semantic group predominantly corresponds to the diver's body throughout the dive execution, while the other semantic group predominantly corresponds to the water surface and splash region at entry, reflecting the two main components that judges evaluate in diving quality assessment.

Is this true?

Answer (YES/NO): NO